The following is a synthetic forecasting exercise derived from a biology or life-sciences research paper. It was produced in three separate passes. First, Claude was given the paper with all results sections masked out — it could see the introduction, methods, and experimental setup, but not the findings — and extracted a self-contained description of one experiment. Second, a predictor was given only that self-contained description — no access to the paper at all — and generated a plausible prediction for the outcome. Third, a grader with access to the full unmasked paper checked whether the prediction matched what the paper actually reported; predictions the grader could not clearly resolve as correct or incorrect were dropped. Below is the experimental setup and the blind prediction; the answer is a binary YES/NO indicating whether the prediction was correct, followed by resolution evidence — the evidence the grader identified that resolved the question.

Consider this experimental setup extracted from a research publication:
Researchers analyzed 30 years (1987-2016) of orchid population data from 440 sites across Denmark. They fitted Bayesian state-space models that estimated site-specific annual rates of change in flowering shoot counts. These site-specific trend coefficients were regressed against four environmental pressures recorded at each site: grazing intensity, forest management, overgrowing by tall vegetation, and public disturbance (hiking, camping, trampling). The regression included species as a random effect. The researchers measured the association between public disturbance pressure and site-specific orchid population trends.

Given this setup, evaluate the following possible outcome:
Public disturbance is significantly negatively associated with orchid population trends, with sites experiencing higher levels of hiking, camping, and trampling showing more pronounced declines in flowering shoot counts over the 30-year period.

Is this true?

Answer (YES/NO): NO